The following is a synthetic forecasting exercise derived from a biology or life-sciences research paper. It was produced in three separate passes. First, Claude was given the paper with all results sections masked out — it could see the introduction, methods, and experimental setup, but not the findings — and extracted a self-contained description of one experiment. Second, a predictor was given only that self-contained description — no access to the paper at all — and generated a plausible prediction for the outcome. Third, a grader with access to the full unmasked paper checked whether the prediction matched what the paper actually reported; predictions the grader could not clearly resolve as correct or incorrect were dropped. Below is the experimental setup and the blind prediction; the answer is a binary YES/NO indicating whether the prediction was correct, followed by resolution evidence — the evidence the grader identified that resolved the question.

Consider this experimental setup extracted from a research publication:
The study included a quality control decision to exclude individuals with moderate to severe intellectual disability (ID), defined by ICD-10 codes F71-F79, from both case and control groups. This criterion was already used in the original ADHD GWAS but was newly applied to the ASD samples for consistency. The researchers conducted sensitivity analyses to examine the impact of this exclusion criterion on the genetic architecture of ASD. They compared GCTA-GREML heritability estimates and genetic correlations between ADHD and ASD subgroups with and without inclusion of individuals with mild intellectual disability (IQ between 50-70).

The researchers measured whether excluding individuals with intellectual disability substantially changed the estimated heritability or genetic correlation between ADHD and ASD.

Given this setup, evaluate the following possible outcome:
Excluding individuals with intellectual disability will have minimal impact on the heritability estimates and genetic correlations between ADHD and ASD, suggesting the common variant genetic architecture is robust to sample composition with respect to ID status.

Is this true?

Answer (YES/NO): NO